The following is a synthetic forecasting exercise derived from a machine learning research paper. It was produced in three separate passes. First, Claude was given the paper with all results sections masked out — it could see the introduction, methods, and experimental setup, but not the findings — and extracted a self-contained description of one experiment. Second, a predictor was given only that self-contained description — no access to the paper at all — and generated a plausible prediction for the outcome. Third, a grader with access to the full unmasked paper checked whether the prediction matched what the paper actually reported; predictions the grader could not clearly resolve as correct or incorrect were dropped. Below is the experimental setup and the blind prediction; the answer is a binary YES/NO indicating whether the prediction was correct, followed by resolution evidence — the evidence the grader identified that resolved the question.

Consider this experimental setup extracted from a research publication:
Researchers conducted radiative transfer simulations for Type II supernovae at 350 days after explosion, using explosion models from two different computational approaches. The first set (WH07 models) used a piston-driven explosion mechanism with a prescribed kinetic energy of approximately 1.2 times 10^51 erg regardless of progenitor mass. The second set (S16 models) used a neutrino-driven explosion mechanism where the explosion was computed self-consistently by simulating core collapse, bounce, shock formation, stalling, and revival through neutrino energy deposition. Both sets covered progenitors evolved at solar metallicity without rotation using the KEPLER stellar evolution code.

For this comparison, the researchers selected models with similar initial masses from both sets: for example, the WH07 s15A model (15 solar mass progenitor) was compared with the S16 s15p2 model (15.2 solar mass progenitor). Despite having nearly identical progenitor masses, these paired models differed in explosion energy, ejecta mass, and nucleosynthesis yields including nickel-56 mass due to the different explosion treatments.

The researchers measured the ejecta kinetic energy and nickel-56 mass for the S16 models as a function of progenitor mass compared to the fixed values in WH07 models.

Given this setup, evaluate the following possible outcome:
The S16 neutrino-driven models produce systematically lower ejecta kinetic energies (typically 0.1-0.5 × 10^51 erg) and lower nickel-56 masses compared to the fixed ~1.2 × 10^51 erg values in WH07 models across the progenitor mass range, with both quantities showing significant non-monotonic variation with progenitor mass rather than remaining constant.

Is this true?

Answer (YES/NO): NO